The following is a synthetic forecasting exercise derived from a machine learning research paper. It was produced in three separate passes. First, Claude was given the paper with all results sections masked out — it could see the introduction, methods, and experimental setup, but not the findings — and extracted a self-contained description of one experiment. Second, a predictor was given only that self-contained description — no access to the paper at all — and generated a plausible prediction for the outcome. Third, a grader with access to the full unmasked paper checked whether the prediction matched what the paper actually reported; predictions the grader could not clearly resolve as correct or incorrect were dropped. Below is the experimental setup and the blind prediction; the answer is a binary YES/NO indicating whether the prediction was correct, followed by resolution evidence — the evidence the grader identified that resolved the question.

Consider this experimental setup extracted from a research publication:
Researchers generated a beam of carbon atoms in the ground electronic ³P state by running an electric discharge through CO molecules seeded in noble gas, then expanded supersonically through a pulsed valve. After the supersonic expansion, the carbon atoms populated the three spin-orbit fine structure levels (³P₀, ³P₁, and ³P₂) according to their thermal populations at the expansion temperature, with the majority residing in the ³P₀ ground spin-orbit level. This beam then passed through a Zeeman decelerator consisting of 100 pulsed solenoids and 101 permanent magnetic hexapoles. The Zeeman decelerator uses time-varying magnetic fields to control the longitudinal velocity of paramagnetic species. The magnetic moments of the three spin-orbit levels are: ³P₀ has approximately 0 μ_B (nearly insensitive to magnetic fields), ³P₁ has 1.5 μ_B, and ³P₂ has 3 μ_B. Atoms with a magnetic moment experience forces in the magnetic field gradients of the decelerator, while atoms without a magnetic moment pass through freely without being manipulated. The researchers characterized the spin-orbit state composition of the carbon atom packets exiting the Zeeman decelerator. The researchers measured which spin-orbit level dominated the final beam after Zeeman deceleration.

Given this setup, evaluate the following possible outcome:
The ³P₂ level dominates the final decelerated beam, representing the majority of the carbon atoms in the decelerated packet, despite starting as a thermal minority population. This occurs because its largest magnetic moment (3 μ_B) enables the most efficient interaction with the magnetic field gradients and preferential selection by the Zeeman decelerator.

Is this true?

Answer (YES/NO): NO